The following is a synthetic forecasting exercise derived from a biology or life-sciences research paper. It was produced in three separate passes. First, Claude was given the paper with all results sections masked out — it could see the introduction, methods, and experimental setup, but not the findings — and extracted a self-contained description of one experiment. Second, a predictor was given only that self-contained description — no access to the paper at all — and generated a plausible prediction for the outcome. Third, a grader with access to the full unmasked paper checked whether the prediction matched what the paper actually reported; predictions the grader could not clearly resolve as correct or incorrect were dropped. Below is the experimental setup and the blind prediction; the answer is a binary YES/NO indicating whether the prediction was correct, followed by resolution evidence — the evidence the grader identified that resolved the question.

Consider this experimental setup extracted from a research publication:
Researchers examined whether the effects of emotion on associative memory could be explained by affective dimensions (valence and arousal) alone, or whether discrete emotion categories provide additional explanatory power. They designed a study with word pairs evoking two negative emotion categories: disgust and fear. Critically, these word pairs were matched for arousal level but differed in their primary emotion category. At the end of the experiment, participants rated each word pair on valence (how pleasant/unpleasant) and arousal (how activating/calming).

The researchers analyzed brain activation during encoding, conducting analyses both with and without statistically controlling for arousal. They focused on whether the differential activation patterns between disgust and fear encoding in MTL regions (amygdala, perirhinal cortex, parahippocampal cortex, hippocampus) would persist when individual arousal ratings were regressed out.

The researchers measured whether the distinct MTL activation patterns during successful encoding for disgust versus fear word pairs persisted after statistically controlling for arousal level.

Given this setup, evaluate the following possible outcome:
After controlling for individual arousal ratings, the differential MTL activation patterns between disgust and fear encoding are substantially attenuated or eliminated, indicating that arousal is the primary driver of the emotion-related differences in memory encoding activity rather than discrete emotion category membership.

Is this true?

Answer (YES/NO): NO